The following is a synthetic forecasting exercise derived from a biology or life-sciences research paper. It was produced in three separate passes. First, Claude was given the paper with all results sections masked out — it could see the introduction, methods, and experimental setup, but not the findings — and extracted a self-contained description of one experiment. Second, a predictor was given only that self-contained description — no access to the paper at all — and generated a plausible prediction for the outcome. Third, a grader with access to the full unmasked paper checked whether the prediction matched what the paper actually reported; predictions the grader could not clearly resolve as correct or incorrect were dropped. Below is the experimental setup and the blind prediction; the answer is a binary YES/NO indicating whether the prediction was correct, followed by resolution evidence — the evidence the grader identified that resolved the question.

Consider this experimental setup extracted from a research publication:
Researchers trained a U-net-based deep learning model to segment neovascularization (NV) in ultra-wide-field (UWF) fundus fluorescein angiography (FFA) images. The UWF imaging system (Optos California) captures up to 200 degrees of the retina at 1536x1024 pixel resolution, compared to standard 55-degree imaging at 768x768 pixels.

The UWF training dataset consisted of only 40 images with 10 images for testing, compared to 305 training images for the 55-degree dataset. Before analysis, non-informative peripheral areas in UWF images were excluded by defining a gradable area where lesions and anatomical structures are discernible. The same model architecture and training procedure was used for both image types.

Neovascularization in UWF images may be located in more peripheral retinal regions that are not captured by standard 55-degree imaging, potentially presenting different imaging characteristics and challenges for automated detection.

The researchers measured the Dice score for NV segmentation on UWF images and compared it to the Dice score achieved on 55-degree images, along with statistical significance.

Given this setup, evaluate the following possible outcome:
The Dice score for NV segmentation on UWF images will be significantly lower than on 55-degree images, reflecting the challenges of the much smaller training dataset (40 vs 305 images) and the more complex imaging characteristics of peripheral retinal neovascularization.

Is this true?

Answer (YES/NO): NO